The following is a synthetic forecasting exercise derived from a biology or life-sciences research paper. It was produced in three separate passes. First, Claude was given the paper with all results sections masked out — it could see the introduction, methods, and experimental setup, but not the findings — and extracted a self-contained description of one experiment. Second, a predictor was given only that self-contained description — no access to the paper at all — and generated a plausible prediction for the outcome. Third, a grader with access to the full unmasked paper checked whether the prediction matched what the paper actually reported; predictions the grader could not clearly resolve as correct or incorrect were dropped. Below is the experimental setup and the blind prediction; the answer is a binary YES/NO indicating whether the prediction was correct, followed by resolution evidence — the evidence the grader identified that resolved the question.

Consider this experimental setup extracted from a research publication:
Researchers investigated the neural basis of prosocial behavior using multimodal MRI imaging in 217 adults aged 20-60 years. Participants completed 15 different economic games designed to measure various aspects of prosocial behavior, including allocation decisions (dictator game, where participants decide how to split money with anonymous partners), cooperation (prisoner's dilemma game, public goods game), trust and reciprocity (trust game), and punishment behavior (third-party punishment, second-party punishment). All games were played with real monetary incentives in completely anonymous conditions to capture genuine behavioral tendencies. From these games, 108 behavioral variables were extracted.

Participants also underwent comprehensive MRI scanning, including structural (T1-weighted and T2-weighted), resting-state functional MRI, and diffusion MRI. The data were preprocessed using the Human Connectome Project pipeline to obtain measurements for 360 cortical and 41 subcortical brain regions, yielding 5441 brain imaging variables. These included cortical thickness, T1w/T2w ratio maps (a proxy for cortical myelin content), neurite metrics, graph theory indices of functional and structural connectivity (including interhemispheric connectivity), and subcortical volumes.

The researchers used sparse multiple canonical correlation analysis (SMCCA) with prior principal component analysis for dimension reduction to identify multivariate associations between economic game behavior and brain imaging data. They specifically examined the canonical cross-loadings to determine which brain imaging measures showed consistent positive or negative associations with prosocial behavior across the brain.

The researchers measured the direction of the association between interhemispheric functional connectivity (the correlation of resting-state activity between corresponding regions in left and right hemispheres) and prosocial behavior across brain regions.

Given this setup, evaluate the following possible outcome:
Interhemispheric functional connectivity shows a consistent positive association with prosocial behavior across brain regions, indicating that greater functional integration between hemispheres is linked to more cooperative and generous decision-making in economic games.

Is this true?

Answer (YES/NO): YES